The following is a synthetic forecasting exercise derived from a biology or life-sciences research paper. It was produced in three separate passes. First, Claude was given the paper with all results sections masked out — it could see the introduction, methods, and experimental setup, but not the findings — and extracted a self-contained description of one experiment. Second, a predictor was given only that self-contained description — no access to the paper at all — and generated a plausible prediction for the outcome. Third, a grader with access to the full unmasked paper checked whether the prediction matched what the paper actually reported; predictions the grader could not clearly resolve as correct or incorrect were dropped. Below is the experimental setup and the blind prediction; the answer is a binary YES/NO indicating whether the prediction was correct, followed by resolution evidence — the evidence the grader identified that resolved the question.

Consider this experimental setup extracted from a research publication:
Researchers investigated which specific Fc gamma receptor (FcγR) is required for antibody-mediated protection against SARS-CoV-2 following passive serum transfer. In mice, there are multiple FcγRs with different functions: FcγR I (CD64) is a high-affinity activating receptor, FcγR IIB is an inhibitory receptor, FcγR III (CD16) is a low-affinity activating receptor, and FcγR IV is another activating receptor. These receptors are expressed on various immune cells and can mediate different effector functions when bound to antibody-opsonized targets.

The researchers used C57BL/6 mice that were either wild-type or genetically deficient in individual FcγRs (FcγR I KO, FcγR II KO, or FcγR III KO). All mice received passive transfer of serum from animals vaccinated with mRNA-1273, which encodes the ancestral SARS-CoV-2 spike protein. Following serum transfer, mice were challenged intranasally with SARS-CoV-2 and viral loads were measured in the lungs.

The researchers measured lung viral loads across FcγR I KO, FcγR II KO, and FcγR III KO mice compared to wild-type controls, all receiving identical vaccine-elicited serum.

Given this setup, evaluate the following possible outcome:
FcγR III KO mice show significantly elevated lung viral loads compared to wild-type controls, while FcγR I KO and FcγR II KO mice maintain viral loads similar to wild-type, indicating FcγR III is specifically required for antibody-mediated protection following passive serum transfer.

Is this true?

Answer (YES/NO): YES